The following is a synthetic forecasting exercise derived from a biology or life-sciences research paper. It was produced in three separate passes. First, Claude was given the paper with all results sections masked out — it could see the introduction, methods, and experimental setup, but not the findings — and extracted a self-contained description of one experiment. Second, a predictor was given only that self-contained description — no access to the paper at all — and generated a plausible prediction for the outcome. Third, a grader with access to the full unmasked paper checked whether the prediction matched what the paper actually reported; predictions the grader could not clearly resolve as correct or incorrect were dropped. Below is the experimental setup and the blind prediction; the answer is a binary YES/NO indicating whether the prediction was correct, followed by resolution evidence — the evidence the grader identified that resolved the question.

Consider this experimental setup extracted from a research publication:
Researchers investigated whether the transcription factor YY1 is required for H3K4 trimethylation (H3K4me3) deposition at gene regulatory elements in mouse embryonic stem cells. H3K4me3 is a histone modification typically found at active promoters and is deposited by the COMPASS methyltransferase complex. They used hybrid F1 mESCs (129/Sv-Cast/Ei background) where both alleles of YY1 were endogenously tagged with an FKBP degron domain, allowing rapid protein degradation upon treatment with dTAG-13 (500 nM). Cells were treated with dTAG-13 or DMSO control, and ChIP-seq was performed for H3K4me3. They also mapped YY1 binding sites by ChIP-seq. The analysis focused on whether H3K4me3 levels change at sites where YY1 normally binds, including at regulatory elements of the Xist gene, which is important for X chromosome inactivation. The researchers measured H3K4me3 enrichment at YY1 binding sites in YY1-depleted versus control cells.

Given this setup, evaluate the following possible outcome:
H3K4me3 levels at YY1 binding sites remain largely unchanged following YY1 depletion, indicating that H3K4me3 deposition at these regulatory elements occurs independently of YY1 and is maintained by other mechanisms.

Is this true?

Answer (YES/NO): NO